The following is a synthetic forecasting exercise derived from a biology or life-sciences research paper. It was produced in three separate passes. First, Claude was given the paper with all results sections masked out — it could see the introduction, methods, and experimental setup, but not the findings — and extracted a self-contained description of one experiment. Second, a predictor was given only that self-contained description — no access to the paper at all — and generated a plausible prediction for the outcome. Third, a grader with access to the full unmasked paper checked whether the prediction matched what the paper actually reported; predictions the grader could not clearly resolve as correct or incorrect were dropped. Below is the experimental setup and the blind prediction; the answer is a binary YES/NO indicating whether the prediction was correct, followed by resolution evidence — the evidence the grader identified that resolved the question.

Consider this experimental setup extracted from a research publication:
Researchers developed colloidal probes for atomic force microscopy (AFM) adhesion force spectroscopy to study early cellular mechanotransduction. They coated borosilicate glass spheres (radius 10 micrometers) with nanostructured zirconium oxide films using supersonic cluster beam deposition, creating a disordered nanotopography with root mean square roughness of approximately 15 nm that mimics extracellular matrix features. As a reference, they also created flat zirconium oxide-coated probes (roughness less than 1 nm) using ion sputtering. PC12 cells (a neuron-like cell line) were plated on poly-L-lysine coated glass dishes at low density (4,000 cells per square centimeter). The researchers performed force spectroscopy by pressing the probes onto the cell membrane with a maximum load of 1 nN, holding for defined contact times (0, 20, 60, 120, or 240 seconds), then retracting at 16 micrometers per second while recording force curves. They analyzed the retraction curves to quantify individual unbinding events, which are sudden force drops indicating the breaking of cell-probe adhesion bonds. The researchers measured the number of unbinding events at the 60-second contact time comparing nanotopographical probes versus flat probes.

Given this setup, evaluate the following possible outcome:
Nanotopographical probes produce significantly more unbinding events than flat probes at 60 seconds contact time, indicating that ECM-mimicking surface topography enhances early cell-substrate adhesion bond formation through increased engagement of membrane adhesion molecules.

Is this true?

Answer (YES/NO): NO